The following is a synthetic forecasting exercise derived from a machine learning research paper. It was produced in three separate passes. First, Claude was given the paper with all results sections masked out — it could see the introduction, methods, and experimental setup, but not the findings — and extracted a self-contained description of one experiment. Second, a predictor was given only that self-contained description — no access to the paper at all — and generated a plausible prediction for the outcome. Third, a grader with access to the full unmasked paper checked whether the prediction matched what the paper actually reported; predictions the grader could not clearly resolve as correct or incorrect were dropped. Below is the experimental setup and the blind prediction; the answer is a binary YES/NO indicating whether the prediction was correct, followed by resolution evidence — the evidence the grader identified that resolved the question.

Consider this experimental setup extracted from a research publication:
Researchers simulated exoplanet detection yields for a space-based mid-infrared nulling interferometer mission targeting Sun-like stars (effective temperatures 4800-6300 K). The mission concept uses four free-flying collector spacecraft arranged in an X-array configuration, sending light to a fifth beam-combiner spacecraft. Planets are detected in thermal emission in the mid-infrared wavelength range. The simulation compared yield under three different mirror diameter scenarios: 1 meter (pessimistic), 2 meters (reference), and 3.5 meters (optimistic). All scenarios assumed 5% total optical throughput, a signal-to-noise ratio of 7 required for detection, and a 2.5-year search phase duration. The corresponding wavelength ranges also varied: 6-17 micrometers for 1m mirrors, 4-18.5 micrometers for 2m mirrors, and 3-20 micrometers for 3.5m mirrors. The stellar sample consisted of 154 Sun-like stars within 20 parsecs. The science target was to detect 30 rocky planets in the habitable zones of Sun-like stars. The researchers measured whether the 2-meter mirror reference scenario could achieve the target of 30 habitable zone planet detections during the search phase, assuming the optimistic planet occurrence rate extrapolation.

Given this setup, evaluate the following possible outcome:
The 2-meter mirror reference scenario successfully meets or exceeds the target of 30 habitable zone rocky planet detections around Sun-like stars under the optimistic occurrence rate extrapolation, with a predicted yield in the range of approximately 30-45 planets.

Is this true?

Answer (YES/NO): NO